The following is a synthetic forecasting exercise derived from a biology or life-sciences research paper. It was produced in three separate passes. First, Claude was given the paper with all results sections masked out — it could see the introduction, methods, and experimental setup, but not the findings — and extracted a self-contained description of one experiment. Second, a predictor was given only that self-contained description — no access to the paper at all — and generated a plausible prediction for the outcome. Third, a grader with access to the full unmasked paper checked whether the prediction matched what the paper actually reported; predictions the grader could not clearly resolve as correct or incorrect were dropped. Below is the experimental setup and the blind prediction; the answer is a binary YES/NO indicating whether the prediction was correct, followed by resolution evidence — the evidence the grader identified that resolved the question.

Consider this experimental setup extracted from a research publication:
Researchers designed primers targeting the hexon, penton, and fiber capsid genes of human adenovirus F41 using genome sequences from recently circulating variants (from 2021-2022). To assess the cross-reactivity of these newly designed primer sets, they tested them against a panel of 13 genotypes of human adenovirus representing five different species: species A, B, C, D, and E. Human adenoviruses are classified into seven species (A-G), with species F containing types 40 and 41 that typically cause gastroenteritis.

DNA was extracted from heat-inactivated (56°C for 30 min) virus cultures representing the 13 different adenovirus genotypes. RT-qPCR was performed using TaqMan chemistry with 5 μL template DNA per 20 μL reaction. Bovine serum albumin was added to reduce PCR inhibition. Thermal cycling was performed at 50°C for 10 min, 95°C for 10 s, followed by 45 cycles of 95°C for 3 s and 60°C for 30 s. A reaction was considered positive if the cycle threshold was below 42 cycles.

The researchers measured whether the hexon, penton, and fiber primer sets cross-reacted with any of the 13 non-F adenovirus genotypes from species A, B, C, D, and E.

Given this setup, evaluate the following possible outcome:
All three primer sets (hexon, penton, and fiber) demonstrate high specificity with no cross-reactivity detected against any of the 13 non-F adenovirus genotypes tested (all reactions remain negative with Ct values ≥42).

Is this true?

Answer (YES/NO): YES